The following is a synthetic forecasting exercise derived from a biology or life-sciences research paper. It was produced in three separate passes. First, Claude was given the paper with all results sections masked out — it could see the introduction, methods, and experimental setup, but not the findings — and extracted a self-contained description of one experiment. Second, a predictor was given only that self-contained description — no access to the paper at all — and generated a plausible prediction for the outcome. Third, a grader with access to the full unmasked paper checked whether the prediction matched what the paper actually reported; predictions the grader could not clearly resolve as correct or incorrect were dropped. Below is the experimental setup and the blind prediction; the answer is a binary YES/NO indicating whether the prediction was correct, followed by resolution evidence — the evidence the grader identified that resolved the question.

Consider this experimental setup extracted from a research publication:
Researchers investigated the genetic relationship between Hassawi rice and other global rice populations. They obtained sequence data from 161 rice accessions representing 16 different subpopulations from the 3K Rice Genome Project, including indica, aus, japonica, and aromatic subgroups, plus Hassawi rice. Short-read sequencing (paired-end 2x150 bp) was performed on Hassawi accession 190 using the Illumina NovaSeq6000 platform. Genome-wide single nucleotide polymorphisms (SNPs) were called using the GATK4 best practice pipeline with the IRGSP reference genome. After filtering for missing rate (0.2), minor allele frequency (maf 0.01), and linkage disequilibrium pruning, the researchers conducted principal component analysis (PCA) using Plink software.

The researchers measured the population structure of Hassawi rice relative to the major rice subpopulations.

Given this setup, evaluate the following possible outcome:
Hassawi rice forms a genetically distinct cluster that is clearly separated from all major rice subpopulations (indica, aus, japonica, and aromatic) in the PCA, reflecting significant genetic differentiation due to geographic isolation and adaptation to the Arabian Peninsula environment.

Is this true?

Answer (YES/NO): NO